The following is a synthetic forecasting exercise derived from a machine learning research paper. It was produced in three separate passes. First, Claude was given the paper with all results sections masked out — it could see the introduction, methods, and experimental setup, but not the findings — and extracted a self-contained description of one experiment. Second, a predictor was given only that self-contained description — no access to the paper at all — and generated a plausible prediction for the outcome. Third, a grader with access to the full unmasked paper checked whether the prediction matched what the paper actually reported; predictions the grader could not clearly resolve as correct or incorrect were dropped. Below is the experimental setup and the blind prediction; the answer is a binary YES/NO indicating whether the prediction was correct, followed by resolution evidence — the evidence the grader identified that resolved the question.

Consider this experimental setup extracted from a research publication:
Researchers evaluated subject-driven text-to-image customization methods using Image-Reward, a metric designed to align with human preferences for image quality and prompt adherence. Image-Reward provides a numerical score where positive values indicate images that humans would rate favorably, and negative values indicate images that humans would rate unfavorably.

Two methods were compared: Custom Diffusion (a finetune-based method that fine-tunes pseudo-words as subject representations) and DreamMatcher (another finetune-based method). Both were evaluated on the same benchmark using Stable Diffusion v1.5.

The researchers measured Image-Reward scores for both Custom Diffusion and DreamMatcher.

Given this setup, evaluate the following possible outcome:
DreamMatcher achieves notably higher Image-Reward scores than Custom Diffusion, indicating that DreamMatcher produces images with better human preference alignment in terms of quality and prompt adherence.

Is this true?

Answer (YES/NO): YES